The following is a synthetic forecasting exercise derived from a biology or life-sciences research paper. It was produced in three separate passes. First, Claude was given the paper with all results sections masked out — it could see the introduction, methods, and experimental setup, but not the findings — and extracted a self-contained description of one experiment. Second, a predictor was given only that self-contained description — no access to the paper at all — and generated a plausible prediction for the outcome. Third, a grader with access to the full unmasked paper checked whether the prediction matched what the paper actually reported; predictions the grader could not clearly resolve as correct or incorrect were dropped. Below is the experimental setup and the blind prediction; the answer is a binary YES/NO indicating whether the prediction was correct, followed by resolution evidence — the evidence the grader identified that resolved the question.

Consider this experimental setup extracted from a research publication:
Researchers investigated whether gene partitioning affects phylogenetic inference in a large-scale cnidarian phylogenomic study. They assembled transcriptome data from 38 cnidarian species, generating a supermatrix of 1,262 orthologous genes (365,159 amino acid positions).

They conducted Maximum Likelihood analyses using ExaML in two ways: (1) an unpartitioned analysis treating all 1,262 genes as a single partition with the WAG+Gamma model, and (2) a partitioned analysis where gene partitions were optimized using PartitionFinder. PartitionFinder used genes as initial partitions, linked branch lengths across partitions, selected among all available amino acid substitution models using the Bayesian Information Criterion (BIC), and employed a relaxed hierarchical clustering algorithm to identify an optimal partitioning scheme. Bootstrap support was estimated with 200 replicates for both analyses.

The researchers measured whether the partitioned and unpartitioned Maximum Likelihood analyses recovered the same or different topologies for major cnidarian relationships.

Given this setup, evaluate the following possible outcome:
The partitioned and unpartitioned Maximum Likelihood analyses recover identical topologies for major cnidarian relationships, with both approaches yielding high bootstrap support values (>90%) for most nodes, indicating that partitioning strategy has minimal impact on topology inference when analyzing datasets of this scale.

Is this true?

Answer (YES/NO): NO